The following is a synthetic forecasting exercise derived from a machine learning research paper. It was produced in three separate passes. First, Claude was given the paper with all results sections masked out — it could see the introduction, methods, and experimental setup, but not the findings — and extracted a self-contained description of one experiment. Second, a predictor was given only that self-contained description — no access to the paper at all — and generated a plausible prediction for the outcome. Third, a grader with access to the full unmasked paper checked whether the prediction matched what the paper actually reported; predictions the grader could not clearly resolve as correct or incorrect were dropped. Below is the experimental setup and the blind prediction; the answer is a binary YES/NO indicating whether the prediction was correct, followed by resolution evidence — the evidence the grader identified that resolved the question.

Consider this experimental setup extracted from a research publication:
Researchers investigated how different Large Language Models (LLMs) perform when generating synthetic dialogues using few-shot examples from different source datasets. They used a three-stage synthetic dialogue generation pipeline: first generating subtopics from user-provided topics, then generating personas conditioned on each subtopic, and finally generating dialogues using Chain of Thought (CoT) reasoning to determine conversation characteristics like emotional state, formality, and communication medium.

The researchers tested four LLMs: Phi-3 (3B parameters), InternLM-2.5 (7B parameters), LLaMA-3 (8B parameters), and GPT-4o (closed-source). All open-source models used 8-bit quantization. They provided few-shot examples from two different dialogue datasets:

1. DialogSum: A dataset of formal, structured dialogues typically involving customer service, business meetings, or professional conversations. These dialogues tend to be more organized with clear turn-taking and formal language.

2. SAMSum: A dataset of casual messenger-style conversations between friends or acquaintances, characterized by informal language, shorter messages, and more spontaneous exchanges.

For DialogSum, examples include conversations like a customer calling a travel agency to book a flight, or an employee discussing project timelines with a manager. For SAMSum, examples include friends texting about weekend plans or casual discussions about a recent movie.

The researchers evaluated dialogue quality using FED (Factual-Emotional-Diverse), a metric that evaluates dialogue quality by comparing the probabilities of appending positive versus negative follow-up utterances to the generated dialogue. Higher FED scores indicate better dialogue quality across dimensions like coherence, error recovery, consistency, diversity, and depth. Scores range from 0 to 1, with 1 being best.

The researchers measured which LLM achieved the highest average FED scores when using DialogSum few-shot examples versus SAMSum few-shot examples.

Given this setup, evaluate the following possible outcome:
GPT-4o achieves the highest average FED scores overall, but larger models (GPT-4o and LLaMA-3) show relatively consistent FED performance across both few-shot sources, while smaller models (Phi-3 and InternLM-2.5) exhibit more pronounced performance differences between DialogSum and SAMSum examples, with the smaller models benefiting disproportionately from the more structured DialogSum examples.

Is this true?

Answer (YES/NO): NO